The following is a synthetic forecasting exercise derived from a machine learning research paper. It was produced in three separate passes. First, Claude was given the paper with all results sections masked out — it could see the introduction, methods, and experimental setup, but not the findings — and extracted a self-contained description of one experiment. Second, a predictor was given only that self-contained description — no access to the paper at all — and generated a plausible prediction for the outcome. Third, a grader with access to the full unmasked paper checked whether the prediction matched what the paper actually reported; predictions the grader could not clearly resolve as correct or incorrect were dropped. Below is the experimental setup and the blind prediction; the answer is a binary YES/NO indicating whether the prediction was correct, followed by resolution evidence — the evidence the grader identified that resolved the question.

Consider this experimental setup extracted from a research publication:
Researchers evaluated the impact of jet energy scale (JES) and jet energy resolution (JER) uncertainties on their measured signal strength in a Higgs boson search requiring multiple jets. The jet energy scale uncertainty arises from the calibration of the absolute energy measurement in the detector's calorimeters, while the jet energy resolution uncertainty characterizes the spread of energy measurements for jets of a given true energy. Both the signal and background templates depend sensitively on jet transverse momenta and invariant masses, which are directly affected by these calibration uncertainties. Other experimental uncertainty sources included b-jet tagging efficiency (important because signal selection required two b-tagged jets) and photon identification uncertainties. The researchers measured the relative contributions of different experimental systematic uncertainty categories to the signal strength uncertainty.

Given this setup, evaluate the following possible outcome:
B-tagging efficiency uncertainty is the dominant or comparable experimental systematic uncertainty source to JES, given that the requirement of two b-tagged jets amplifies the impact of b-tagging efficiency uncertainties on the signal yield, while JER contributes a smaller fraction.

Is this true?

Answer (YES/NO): NO